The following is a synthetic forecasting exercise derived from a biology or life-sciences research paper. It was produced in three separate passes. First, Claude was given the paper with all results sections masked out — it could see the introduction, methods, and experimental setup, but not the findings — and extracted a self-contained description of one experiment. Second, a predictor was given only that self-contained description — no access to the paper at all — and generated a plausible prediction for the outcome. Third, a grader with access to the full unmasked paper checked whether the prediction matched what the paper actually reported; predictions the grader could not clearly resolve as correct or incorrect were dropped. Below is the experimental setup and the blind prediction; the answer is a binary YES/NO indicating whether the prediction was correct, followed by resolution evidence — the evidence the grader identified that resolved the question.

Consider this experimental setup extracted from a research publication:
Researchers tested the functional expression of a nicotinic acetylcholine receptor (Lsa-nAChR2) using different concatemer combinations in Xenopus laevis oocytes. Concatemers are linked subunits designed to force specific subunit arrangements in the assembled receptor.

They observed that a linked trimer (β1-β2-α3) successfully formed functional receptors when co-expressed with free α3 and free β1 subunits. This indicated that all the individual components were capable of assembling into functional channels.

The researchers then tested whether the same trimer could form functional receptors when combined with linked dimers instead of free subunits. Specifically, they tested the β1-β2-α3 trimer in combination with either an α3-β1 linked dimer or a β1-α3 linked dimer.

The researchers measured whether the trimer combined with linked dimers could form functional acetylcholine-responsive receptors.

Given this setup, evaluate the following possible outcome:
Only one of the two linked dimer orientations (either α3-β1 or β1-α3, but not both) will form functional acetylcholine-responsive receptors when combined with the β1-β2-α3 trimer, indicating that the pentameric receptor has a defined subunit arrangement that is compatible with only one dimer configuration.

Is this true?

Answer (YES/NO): NO